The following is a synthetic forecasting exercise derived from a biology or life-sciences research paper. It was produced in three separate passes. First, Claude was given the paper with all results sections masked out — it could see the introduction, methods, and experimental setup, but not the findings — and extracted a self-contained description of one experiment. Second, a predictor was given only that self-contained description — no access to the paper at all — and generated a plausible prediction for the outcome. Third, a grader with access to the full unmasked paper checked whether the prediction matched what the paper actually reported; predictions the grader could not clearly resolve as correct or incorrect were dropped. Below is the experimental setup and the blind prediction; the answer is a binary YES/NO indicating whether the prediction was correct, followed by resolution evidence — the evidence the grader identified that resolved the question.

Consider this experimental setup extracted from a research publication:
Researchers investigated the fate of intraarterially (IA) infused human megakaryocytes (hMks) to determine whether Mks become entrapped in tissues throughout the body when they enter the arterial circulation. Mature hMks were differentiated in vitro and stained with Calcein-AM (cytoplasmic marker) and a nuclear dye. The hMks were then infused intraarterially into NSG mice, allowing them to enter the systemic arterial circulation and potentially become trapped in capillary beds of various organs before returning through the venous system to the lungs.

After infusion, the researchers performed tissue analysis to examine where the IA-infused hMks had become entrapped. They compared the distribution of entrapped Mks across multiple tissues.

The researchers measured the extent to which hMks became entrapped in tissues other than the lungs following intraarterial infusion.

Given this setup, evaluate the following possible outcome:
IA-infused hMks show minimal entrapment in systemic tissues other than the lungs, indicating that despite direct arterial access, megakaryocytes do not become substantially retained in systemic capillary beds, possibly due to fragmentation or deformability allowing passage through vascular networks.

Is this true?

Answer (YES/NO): YES